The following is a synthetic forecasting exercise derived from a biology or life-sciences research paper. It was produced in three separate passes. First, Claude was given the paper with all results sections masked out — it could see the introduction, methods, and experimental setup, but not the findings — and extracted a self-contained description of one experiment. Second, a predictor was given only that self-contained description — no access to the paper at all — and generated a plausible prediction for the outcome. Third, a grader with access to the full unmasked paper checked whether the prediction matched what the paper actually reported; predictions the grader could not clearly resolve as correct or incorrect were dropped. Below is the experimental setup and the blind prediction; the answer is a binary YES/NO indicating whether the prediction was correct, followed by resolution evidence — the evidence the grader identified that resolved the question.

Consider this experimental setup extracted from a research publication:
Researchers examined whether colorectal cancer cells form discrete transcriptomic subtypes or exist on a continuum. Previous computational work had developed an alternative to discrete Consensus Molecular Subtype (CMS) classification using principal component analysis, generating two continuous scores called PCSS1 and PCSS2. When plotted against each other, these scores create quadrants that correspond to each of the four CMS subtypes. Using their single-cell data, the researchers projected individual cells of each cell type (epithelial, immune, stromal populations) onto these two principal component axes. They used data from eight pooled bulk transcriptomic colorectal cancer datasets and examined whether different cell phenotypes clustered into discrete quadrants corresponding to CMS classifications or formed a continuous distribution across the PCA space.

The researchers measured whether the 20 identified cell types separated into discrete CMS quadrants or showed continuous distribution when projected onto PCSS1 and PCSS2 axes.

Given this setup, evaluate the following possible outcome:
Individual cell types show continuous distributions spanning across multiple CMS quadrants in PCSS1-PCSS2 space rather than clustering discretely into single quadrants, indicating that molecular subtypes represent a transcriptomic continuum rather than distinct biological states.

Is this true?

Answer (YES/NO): YES